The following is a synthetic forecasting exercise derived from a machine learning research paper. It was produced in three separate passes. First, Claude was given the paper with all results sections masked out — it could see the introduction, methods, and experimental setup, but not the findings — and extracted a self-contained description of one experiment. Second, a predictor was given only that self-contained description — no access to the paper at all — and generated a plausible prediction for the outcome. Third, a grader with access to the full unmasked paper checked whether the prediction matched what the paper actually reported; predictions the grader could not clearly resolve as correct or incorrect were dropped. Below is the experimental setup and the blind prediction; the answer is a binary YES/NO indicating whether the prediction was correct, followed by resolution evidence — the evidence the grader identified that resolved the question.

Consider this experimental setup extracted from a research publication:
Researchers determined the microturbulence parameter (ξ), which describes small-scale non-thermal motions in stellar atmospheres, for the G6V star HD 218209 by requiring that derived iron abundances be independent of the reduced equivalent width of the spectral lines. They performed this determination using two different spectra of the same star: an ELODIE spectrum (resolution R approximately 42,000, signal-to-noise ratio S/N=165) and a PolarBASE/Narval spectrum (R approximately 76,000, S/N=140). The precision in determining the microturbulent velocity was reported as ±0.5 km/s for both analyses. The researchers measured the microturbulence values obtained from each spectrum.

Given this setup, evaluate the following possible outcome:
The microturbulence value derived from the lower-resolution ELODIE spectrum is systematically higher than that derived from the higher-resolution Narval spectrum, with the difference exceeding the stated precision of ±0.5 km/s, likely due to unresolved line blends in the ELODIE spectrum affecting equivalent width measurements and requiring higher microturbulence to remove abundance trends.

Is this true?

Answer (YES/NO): NO